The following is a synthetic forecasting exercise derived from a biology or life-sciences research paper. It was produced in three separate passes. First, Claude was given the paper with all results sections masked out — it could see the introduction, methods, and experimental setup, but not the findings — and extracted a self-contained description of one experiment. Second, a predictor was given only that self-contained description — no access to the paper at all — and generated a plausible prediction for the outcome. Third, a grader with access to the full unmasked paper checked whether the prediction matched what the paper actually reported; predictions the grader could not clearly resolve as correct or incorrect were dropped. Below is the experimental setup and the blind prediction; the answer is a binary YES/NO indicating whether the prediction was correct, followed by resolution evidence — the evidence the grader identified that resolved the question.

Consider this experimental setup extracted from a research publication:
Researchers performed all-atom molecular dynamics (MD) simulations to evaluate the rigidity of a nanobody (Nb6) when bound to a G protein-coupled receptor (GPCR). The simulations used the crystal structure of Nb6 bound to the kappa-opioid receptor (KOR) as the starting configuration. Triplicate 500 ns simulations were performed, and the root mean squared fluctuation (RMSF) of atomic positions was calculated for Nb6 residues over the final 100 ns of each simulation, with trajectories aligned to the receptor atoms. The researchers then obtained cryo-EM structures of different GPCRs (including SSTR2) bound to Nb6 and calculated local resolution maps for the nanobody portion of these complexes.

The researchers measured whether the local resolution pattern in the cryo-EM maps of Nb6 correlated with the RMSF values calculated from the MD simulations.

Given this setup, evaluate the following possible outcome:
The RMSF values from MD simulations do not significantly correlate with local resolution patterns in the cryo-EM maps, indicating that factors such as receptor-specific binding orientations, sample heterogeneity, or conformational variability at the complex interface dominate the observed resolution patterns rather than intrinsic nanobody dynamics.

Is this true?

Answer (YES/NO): NO